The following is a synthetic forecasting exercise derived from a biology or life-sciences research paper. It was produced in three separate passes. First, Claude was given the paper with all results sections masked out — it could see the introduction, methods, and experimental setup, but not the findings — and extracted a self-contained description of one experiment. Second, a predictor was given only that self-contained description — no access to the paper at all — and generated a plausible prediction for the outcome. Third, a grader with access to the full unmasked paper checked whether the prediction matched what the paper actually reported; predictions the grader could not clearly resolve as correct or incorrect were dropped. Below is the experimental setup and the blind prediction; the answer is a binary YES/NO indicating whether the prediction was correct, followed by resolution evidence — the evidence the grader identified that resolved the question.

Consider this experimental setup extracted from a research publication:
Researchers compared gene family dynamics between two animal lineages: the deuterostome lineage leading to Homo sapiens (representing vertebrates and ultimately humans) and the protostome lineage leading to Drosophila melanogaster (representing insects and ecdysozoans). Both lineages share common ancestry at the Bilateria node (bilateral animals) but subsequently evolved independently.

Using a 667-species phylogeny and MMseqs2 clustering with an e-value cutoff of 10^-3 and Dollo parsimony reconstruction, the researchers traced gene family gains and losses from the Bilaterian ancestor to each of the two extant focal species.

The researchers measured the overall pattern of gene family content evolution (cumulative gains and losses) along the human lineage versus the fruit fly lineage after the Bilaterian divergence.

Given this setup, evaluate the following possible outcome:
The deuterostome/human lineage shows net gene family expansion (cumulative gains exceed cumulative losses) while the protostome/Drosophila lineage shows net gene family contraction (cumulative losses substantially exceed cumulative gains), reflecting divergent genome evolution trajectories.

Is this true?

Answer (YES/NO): NO